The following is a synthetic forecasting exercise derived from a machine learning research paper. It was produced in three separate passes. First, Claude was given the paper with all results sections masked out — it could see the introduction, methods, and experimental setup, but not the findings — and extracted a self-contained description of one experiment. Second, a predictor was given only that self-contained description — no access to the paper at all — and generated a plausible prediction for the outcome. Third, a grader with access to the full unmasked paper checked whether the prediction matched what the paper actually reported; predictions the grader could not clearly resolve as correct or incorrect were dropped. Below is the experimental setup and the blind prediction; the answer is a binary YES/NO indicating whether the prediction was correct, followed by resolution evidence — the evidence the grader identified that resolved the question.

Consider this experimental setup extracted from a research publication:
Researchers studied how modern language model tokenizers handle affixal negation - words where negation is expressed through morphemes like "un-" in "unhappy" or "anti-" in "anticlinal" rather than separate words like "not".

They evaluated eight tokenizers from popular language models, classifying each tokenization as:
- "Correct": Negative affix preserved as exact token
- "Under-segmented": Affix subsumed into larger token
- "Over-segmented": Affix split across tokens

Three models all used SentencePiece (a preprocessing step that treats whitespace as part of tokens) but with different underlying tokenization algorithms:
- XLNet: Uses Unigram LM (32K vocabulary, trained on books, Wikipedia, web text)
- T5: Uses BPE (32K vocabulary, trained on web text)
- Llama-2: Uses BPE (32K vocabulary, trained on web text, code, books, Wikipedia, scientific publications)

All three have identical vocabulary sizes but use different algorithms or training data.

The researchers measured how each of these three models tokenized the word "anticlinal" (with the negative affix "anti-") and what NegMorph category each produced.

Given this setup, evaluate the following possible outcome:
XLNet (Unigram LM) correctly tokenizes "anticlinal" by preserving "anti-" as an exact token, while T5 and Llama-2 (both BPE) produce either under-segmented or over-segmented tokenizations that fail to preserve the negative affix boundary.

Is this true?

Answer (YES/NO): NO